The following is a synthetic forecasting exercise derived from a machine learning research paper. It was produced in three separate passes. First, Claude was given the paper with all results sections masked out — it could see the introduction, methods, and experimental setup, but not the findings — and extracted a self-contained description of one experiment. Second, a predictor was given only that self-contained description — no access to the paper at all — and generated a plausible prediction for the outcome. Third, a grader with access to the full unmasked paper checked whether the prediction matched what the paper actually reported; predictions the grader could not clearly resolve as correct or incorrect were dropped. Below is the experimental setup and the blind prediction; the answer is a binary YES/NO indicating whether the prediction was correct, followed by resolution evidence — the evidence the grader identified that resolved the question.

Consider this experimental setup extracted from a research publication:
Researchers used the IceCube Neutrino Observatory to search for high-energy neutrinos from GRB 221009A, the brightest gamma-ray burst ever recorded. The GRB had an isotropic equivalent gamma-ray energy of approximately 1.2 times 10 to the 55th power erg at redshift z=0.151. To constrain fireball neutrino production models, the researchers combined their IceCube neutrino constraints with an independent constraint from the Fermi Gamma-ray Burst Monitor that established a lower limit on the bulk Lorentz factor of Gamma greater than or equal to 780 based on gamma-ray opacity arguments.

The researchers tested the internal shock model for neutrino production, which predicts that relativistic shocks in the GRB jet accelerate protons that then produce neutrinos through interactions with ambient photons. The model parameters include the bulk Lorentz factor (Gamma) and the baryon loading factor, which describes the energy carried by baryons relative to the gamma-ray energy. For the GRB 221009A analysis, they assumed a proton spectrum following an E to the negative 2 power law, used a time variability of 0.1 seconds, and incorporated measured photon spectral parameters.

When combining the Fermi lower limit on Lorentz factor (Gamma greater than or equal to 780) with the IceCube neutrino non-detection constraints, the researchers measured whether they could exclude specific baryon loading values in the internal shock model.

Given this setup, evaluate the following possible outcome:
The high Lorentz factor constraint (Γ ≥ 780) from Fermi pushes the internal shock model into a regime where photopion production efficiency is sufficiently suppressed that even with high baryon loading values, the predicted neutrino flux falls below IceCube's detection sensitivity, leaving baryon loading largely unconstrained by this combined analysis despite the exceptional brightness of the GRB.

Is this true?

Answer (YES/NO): NO